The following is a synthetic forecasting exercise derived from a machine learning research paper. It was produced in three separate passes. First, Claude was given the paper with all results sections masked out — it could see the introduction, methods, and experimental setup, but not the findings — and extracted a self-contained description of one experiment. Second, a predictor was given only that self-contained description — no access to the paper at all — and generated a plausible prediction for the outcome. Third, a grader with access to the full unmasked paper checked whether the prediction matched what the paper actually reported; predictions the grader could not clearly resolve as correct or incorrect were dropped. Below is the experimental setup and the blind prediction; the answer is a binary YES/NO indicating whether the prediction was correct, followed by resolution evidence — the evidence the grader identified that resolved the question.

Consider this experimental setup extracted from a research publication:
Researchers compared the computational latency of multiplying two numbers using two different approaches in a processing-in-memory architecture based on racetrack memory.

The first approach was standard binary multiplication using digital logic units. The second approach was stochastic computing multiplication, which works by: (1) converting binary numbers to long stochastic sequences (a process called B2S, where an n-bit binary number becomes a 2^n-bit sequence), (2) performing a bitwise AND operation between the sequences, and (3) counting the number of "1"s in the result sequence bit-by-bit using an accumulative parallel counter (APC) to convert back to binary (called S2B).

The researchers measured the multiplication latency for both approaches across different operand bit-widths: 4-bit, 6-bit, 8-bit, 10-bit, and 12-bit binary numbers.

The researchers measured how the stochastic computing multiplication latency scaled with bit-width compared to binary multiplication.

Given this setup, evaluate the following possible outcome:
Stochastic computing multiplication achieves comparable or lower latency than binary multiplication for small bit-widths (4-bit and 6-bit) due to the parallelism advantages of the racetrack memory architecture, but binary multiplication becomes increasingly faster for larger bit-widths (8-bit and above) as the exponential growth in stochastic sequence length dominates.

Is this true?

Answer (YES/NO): NO